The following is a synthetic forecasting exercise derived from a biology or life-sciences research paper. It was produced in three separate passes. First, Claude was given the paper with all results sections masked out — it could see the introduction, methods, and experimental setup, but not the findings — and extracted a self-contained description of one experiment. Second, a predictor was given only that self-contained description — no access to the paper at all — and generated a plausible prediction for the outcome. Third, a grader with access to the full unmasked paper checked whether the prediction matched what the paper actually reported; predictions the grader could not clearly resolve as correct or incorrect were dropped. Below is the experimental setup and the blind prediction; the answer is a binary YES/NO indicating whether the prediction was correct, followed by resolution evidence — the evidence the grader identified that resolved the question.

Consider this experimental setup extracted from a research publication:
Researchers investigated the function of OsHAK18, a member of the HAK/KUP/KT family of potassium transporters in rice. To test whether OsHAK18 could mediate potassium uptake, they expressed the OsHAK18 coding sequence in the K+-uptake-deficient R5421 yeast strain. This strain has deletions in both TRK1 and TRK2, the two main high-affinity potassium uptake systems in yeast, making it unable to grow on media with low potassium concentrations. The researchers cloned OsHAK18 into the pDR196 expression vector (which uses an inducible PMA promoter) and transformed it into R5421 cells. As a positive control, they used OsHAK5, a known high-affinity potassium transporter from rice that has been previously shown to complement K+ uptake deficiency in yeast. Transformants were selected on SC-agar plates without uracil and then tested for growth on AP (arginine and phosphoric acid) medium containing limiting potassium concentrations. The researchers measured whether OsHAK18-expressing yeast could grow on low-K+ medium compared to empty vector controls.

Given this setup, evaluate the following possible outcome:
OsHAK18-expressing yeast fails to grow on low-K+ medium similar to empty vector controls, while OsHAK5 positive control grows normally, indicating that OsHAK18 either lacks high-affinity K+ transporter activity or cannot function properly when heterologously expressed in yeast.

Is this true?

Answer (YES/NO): YES